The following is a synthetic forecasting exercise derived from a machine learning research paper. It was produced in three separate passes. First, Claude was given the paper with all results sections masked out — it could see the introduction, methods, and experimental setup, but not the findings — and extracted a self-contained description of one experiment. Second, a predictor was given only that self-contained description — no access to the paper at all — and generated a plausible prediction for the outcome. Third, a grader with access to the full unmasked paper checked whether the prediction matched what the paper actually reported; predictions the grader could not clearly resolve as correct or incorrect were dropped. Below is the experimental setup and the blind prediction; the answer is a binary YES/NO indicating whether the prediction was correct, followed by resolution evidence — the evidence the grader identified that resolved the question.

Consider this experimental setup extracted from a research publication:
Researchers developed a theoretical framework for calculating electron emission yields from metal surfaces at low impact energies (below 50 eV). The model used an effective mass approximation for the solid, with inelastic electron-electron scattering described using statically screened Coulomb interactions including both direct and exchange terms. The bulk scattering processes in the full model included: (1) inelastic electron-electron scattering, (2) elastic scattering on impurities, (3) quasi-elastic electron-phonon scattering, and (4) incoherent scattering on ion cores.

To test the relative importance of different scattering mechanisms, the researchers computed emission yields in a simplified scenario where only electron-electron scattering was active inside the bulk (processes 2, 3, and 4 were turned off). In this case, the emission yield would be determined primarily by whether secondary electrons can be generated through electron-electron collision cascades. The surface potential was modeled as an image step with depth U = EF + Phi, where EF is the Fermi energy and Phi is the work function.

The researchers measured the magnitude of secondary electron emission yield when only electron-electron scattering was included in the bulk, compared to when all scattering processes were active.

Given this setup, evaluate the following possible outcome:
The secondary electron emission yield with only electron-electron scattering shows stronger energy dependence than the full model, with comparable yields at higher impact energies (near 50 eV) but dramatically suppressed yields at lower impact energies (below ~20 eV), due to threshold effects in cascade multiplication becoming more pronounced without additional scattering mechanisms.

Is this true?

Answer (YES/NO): NO